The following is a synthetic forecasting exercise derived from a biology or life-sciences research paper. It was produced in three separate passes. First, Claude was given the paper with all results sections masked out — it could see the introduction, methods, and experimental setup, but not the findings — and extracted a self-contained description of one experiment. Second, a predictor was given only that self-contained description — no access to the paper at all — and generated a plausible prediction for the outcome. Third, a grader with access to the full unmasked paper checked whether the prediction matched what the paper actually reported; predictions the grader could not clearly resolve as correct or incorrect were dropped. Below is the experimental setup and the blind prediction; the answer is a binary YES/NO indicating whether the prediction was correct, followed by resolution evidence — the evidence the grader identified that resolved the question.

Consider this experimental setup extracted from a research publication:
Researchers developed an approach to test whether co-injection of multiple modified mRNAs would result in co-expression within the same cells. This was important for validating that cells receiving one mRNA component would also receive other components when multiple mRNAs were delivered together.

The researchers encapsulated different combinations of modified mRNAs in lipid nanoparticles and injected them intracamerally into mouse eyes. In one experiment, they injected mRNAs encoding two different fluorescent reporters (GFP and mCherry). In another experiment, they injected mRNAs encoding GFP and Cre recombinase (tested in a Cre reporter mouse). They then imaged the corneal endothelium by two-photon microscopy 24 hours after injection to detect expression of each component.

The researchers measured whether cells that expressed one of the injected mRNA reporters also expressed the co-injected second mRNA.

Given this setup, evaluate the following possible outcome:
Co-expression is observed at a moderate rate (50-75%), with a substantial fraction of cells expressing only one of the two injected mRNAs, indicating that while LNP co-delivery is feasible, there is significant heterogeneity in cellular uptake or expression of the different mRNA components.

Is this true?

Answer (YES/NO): NO